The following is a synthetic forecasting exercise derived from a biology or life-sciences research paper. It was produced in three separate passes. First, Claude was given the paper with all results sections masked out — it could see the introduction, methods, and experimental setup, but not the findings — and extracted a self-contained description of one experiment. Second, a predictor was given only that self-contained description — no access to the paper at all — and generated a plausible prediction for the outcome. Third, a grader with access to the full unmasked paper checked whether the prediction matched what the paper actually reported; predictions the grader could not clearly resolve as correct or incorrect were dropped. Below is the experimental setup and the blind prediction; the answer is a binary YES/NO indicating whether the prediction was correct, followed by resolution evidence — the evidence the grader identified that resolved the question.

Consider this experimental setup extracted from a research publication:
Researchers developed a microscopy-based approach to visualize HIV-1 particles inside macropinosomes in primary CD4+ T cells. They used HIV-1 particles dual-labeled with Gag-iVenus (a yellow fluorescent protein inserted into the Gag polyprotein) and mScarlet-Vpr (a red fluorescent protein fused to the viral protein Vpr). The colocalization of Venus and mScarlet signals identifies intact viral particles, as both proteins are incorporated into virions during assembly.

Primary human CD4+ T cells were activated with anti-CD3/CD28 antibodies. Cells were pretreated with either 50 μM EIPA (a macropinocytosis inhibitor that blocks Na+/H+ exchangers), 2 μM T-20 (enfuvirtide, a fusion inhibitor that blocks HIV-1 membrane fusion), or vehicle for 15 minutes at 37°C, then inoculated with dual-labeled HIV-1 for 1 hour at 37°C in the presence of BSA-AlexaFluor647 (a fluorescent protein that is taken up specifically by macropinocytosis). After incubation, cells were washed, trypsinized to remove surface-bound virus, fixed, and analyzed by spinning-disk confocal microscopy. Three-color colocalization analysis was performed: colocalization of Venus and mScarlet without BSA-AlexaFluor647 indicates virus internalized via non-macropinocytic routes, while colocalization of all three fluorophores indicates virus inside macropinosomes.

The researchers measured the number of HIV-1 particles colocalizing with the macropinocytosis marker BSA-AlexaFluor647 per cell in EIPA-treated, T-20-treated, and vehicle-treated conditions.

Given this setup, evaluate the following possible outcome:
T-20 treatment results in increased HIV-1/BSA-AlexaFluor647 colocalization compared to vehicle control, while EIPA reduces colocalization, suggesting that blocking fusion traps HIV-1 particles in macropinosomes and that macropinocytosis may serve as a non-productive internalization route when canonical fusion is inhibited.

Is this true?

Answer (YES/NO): NO